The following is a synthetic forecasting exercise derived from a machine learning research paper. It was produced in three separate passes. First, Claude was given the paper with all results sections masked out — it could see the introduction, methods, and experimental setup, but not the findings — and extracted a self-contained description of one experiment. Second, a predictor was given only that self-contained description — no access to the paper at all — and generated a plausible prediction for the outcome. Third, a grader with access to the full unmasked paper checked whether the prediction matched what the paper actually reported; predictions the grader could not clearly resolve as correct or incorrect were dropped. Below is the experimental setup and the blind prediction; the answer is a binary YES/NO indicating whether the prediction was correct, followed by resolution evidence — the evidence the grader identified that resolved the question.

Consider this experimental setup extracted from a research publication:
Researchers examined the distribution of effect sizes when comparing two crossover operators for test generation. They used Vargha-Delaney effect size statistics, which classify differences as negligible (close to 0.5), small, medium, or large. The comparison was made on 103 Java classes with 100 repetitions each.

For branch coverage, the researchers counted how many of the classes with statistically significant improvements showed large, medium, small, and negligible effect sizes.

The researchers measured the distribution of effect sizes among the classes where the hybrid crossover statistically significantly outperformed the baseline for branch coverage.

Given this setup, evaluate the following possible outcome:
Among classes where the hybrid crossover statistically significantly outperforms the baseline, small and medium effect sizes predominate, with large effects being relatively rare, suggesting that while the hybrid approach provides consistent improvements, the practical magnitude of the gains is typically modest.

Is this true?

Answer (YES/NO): NO